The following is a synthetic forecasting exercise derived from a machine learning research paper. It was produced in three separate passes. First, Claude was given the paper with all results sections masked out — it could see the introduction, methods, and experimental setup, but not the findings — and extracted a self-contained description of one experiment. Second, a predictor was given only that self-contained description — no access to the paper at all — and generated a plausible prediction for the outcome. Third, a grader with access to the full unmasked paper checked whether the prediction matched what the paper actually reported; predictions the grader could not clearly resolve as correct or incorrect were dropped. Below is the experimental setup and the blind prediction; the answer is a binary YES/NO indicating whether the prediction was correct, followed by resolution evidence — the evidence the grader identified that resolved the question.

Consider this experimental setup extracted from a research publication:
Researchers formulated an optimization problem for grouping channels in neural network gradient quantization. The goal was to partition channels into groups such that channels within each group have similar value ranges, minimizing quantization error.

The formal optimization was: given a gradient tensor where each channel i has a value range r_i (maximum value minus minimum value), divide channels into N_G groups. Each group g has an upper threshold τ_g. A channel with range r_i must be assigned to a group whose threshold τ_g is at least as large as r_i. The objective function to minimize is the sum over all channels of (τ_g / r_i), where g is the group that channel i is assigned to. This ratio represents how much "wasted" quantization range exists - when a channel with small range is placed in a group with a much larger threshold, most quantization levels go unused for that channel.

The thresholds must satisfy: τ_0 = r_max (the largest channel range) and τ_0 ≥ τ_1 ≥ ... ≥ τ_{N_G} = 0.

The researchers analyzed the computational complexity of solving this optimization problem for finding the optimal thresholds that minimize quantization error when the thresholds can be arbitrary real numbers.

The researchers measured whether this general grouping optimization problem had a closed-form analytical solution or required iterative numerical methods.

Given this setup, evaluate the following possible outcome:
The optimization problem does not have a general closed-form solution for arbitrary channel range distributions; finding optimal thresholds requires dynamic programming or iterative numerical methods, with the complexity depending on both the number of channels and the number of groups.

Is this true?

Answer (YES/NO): YES